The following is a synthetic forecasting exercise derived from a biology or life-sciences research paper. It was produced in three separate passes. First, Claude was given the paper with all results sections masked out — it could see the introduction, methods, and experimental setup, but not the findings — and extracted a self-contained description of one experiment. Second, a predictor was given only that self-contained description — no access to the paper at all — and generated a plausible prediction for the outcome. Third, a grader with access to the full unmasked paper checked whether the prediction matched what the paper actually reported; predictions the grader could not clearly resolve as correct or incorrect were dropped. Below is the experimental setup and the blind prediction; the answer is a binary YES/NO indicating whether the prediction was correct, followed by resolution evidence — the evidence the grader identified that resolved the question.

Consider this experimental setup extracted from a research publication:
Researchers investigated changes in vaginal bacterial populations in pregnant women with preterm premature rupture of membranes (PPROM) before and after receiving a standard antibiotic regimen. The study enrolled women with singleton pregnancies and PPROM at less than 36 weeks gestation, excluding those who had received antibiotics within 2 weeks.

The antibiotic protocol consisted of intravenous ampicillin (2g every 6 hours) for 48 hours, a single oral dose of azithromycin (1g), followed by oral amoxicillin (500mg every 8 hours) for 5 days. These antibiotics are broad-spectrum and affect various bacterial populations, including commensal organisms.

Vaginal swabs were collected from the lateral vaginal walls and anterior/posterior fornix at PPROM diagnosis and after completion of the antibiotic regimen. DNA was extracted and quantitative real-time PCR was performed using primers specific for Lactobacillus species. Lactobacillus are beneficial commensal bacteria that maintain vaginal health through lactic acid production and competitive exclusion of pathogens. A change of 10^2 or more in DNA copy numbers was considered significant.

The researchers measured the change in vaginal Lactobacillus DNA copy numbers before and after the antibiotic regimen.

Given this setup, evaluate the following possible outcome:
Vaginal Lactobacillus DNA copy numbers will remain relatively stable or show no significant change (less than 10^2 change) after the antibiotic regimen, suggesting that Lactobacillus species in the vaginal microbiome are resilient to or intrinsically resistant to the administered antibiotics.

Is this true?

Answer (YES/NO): NO